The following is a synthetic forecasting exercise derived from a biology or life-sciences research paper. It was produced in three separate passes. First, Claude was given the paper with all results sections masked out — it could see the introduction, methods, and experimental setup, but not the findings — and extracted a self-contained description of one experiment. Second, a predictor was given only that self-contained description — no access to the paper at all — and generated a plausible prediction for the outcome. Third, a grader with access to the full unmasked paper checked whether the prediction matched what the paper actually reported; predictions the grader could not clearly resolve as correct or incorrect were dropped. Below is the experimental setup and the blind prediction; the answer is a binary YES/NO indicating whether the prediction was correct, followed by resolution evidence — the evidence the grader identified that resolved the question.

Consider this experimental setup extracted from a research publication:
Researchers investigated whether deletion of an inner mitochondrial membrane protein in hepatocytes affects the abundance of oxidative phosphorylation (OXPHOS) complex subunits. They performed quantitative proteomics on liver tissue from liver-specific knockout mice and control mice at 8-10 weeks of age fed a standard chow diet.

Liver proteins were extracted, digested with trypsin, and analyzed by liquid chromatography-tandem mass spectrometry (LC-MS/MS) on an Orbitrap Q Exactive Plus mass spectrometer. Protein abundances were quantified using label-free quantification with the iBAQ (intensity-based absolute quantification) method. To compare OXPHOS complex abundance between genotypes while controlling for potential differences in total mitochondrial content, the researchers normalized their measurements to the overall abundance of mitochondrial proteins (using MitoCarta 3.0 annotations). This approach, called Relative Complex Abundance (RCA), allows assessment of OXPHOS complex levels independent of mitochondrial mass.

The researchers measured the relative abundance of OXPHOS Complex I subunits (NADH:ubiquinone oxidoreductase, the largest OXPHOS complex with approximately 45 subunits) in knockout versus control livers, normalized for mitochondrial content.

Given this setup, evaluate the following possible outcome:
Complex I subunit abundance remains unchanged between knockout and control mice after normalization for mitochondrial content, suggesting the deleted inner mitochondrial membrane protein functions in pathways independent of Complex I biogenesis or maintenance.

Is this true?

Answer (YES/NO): YES